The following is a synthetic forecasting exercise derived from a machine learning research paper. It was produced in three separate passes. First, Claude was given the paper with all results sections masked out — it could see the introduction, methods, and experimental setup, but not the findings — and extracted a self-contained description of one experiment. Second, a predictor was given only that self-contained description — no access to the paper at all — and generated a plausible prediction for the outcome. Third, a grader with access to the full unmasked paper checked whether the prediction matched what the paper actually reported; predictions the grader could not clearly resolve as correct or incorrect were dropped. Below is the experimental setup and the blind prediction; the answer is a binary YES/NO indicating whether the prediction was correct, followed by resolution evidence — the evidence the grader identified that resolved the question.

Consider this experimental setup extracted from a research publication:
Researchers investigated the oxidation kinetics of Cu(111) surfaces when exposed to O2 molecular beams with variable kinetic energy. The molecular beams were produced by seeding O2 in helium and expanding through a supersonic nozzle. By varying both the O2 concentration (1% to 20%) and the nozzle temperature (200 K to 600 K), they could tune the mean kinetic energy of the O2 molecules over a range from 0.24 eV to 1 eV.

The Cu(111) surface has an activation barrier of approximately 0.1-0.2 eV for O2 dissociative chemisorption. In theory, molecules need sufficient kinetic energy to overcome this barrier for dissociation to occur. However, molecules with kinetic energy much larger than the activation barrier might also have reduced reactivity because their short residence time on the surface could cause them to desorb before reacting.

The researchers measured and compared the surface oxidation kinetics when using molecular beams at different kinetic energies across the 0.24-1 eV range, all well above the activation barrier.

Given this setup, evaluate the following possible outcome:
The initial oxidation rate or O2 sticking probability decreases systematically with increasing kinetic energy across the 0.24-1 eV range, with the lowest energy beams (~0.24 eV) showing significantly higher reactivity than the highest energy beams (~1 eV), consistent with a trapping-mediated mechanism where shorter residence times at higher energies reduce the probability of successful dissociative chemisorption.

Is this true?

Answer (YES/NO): NO